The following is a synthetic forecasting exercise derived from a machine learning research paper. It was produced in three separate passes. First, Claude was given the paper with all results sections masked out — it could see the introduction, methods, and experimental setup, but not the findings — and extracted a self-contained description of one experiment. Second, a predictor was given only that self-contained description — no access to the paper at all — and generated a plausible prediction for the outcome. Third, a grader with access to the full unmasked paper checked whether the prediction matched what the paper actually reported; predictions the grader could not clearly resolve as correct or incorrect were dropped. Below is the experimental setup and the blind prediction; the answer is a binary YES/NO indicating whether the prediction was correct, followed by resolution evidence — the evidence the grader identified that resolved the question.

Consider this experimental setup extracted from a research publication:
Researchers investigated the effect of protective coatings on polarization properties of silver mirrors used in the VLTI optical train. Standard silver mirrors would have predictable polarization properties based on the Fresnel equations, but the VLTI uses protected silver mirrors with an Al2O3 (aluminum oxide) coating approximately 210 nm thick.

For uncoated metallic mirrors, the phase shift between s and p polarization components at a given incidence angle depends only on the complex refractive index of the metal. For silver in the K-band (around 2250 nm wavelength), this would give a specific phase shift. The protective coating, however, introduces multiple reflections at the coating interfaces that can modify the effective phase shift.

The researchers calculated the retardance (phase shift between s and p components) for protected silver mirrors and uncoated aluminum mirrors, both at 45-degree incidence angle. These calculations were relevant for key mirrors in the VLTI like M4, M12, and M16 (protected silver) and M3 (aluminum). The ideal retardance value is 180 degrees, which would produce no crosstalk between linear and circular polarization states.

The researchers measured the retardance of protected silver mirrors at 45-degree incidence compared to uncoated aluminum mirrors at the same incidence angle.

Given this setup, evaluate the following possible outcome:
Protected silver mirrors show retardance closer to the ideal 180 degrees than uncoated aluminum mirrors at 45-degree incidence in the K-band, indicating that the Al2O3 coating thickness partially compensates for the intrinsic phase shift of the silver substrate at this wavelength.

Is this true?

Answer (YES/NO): NO